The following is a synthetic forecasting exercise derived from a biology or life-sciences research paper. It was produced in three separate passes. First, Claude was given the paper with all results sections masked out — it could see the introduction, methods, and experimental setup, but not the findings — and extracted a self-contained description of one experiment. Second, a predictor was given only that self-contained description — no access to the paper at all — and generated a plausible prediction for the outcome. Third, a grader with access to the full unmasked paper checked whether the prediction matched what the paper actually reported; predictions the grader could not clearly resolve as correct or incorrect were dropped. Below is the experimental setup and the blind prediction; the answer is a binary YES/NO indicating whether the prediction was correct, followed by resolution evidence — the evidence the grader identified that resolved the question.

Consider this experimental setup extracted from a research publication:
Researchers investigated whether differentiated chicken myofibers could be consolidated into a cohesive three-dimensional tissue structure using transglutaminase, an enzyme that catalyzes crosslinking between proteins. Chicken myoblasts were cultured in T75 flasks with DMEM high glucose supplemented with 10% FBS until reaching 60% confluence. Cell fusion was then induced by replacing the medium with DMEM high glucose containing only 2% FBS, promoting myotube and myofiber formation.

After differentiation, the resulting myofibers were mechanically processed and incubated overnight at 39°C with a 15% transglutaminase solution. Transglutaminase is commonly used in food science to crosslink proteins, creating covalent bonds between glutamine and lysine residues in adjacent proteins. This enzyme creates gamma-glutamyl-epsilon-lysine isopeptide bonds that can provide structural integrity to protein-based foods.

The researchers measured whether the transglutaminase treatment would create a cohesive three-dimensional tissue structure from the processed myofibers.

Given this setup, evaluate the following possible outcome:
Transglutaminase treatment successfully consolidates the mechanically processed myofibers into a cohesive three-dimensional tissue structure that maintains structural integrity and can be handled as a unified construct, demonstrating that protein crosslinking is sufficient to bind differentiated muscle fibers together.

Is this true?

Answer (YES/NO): YES